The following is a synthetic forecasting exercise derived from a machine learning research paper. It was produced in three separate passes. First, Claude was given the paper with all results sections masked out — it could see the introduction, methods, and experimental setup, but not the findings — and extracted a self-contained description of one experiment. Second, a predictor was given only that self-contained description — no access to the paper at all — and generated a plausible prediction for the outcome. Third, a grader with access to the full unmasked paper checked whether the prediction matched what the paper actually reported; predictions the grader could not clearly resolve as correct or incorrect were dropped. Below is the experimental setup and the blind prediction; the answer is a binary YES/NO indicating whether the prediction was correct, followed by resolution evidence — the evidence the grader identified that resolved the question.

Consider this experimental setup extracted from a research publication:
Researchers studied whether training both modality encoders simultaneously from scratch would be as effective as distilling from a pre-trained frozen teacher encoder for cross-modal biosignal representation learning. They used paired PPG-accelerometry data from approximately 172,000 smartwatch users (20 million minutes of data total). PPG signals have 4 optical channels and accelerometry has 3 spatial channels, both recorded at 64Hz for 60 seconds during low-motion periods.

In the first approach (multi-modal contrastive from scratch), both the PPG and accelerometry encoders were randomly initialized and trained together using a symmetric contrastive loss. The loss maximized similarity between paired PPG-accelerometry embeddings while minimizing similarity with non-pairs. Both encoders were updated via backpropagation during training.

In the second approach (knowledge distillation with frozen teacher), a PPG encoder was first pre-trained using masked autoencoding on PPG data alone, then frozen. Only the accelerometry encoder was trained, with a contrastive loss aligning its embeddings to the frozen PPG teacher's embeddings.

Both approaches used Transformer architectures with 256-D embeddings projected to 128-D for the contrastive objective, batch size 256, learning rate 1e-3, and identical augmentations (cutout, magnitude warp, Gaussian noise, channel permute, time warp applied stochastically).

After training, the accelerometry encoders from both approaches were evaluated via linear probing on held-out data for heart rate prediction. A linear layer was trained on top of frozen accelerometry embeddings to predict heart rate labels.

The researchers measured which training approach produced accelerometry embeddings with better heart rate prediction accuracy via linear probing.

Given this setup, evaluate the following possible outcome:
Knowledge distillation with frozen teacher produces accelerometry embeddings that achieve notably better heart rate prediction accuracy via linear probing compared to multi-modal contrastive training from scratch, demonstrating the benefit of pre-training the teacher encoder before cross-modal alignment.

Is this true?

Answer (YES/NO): YES